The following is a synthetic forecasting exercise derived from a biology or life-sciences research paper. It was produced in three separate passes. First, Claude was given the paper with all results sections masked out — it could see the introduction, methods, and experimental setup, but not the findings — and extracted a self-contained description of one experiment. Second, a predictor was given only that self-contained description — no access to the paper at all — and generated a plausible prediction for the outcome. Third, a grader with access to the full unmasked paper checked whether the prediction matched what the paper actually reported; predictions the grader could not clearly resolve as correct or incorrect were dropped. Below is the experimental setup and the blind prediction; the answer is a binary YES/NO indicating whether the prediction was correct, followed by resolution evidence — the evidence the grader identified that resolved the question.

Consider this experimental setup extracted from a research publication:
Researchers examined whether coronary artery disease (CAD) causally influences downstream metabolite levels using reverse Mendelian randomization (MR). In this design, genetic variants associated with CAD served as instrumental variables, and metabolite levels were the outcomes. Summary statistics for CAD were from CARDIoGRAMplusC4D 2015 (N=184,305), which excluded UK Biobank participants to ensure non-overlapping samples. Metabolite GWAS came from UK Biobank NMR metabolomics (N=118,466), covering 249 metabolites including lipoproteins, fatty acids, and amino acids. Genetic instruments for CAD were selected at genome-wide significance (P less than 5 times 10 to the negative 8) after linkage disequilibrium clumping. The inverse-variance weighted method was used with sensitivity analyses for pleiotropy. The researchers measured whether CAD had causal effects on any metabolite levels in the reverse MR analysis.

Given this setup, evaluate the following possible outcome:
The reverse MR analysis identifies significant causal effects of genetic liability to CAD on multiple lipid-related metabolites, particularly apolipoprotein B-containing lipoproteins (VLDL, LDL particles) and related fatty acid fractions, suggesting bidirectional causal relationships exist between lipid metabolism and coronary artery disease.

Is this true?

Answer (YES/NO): NO